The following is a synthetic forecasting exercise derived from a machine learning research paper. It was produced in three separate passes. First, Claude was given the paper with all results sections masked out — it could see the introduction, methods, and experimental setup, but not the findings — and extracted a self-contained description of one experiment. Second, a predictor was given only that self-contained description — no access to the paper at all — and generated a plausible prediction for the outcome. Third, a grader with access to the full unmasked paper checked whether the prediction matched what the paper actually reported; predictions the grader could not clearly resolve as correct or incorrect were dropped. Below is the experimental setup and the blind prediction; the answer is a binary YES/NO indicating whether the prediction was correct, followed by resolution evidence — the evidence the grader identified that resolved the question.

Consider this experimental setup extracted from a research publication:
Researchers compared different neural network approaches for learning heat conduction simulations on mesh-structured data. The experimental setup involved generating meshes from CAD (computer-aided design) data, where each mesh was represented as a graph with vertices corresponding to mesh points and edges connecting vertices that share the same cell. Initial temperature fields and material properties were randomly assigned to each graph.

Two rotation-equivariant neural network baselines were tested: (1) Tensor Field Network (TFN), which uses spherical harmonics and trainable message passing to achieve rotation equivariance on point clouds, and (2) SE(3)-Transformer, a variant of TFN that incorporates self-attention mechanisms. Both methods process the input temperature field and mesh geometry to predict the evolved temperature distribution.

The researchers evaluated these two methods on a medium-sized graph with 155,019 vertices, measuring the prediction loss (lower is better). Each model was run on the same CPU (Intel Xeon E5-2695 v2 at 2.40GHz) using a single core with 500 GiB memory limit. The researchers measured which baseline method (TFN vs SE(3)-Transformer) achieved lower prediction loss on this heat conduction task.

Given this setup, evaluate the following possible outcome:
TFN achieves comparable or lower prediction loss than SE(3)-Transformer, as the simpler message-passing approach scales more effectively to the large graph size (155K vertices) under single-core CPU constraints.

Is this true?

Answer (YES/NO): YES